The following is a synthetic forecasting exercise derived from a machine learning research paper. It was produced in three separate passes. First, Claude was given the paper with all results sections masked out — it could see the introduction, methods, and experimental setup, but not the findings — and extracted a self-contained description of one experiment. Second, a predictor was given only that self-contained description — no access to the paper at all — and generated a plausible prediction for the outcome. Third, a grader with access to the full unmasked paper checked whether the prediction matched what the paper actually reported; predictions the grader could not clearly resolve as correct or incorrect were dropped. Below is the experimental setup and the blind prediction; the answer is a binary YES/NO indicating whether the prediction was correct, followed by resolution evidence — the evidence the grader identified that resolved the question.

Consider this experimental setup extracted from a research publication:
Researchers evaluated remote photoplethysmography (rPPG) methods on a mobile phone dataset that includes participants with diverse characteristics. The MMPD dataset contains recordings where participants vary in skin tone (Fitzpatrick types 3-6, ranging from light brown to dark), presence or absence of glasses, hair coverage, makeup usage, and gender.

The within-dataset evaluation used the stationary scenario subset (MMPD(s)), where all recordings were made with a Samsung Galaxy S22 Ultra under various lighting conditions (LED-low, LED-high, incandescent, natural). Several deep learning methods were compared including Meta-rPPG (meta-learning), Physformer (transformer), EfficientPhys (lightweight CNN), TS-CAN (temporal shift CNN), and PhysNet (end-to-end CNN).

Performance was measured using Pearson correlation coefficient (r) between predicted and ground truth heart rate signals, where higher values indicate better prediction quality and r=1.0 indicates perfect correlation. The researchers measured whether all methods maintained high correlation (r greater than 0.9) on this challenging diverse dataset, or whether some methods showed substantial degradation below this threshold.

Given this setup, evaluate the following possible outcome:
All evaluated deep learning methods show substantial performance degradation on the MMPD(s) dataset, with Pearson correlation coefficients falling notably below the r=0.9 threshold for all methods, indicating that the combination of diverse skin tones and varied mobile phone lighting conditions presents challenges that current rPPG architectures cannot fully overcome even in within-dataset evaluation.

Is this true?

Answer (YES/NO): NO